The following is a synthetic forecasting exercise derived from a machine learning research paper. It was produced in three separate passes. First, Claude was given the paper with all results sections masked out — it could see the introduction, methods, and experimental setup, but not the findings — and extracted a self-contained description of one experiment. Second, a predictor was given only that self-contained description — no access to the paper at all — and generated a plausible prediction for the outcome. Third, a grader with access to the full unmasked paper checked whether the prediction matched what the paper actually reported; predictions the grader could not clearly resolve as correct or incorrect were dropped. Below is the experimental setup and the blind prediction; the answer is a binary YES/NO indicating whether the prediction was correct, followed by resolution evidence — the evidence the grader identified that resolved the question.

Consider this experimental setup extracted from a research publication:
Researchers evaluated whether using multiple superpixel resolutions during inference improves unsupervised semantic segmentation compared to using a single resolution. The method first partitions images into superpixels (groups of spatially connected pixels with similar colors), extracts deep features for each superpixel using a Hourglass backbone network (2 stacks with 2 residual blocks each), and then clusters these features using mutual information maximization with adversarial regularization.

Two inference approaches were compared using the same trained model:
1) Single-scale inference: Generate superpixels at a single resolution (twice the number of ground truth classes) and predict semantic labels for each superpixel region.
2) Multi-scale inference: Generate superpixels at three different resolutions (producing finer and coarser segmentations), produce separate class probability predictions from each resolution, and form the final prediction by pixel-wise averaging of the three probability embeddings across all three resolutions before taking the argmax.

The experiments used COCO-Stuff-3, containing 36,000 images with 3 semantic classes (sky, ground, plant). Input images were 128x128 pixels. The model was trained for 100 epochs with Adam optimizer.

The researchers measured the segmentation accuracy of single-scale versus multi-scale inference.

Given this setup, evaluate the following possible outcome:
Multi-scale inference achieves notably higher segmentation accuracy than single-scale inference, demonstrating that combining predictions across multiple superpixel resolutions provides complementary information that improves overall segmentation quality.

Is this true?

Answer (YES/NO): NO